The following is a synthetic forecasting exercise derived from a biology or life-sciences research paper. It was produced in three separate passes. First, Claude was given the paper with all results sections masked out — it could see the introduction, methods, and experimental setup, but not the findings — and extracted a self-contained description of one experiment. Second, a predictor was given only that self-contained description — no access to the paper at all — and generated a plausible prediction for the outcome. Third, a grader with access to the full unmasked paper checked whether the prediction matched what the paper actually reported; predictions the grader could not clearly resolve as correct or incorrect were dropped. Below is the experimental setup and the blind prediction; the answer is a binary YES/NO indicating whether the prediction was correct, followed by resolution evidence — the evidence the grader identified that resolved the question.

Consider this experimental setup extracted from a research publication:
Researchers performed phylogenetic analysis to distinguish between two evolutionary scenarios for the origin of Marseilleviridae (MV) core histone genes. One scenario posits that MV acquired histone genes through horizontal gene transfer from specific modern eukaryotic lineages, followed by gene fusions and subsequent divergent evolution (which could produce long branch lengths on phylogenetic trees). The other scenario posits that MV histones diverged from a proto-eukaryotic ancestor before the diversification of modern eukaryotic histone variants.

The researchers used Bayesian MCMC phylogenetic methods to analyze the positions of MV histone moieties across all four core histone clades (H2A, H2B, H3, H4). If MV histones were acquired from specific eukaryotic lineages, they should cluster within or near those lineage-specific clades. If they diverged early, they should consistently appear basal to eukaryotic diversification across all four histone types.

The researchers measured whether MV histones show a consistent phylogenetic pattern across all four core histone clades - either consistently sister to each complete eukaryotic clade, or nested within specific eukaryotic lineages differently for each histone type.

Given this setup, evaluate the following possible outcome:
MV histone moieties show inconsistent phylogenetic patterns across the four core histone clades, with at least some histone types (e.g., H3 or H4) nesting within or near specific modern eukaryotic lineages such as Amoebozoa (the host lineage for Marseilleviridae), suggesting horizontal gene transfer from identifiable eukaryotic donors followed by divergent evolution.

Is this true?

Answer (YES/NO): NO